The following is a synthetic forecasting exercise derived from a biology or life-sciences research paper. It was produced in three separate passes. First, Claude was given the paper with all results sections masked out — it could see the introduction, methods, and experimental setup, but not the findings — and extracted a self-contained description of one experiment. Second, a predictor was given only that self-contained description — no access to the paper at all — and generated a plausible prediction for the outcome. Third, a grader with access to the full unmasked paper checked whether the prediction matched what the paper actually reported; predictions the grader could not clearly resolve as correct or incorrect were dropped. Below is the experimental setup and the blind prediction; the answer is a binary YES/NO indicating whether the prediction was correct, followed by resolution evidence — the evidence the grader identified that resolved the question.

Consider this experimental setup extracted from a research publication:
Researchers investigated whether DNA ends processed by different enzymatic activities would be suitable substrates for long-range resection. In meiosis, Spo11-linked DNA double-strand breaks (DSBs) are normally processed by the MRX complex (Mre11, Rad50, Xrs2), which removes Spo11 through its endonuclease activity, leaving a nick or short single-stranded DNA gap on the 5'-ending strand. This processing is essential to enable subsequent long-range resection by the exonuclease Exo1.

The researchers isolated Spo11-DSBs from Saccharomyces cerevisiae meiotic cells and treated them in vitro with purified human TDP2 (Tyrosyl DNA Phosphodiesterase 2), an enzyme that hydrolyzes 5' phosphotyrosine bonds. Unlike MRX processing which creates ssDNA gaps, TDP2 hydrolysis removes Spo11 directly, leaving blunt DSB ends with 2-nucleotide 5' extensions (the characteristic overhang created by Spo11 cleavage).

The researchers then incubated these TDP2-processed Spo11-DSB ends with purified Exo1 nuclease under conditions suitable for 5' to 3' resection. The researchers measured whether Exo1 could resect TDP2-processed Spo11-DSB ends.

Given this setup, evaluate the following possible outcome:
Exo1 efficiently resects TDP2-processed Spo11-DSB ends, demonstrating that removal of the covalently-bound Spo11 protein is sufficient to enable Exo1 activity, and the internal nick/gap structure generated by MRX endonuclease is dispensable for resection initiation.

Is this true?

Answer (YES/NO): NO